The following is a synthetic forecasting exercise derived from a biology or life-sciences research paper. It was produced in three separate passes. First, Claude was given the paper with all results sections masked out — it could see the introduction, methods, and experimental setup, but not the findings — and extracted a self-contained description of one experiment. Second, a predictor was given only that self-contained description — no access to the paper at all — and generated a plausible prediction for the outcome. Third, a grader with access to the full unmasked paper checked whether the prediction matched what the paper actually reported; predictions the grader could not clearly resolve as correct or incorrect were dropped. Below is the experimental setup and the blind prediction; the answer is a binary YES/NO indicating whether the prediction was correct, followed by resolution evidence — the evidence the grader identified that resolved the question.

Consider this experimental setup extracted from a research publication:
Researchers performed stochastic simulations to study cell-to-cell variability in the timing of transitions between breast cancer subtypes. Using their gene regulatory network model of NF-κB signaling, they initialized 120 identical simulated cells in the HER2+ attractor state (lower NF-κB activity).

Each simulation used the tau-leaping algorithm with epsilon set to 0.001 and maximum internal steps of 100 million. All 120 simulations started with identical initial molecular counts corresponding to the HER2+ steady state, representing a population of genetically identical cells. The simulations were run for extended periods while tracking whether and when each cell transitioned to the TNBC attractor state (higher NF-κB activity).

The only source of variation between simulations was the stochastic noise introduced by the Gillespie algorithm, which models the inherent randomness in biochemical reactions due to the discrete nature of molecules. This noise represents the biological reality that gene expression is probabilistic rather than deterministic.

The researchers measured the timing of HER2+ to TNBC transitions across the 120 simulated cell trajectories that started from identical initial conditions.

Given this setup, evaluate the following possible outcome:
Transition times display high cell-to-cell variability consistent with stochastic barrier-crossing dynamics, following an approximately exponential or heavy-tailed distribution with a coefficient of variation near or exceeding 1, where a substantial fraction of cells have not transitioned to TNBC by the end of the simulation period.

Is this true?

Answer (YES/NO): NO